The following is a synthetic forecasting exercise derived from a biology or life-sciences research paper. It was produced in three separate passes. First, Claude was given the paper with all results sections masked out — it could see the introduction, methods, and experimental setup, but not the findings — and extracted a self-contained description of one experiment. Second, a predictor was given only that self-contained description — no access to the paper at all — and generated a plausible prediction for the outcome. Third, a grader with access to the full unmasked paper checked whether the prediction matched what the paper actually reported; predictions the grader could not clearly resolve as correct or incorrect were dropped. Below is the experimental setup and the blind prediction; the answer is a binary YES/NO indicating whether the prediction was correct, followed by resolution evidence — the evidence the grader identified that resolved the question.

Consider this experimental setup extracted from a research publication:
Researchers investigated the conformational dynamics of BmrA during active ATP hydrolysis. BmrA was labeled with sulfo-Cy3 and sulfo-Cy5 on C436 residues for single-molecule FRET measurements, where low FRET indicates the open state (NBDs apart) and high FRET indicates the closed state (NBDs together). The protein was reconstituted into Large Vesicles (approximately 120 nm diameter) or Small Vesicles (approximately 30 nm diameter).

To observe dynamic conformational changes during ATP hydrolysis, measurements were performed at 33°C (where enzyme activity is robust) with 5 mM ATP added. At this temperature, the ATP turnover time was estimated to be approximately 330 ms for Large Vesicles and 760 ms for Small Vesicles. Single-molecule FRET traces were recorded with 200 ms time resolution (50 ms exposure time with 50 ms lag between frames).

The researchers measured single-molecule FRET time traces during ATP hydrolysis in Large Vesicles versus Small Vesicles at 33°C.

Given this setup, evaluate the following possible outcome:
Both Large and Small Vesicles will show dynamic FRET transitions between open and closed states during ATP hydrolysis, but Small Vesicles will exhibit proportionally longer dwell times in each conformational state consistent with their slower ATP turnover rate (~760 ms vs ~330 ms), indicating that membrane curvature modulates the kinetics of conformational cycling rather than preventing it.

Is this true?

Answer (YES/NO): NO